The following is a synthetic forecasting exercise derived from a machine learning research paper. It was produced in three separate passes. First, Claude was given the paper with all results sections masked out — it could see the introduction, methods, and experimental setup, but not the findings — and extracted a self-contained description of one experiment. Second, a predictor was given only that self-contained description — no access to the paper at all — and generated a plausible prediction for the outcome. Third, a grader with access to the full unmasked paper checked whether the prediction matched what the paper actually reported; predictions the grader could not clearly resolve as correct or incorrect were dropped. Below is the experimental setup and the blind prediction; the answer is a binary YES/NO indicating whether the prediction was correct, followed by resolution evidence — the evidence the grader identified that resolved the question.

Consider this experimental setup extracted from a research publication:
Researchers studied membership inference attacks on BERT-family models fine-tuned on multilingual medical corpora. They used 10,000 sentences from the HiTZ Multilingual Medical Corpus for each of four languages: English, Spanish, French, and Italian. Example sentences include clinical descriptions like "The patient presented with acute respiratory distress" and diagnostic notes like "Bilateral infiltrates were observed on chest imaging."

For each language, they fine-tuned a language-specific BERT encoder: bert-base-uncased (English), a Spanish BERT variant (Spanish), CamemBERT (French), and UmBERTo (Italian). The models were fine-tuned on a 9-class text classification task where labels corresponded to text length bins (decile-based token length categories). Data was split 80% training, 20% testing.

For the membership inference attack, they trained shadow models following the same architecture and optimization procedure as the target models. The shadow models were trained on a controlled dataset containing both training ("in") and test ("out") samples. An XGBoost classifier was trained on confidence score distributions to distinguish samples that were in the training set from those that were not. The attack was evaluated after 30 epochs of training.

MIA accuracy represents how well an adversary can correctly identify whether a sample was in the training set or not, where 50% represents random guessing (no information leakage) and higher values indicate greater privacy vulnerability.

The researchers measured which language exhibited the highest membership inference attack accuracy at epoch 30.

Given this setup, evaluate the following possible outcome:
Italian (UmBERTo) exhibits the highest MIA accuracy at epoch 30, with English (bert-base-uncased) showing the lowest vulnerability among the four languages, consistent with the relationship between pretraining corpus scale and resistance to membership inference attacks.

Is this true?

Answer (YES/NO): NO